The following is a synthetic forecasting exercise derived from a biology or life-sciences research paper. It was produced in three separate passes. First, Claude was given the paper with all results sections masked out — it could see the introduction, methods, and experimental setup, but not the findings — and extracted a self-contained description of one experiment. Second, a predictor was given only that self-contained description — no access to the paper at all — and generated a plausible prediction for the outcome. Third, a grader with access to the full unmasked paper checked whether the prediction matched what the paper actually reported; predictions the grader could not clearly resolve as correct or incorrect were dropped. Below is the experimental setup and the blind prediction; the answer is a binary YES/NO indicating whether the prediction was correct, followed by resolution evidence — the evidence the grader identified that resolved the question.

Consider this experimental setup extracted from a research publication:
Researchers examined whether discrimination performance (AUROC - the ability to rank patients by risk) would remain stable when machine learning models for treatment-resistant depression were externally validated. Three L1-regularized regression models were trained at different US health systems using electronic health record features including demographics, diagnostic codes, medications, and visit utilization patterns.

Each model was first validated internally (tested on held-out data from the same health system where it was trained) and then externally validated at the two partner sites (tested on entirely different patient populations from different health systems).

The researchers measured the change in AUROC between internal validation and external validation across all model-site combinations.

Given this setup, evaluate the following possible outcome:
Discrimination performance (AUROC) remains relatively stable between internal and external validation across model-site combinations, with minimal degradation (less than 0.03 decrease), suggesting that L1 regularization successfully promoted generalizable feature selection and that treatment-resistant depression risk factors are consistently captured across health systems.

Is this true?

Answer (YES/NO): NO